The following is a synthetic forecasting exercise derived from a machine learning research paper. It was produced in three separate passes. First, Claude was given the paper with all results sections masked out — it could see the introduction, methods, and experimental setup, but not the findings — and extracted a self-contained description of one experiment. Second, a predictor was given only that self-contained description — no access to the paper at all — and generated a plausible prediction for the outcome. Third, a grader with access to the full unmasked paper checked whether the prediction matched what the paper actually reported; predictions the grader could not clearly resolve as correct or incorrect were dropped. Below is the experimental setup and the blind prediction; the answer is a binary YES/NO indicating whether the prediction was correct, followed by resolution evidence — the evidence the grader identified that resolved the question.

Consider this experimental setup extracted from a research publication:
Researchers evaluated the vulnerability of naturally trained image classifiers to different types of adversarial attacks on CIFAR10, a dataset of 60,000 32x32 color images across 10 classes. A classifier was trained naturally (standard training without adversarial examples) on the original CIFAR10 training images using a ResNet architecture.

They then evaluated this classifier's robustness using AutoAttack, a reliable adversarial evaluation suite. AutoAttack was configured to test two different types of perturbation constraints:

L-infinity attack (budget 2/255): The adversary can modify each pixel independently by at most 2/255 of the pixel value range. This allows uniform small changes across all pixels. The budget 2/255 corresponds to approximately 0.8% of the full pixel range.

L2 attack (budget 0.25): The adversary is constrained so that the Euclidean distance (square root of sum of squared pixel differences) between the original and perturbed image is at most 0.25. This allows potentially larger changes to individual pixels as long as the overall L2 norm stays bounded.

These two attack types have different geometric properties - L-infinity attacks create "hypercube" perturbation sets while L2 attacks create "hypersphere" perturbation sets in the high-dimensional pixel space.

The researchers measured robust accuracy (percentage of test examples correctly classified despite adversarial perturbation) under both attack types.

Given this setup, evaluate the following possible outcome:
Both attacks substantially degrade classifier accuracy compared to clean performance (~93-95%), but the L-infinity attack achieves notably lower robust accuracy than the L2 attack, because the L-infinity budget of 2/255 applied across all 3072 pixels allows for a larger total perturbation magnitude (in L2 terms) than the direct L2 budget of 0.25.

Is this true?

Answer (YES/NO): YES